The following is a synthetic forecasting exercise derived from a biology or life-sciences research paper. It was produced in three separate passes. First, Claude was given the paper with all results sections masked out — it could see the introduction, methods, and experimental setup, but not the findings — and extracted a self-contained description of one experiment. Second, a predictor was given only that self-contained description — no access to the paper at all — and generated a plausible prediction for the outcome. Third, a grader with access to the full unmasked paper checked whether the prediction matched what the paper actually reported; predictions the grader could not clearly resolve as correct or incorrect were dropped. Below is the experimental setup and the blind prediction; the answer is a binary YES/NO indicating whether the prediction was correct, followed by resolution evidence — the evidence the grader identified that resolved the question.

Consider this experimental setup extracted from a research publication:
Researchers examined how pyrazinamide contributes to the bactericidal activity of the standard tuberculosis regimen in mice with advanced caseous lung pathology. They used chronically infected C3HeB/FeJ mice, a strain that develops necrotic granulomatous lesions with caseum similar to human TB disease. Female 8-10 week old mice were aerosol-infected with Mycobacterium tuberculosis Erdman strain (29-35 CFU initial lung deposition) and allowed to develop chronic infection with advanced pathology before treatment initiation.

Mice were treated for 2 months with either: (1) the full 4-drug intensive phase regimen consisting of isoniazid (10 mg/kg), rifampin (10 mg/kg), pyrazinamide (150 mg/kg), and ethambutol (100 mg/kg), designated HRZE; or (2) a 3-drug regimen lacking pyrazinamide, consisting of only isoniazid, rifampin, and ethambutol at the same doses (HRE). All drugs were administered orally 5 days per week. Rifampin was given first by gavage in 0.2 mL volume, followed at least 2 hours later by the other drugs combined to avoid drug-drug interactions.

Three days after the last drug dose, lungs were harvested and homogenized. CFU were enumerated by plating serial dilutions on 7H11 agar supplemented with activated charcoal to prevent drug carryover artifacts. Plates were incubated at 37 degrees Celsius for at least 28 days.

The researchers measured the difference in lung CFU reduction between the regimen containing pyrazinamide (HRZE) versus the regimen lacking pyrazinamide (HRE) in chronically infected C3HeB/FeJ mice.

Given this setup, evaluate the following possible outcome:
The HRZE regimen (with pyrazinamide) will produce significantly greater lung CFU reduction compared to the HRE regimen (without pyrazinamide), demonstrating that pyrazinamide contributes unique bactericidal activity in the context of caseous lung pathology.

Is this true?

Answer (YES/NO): NO